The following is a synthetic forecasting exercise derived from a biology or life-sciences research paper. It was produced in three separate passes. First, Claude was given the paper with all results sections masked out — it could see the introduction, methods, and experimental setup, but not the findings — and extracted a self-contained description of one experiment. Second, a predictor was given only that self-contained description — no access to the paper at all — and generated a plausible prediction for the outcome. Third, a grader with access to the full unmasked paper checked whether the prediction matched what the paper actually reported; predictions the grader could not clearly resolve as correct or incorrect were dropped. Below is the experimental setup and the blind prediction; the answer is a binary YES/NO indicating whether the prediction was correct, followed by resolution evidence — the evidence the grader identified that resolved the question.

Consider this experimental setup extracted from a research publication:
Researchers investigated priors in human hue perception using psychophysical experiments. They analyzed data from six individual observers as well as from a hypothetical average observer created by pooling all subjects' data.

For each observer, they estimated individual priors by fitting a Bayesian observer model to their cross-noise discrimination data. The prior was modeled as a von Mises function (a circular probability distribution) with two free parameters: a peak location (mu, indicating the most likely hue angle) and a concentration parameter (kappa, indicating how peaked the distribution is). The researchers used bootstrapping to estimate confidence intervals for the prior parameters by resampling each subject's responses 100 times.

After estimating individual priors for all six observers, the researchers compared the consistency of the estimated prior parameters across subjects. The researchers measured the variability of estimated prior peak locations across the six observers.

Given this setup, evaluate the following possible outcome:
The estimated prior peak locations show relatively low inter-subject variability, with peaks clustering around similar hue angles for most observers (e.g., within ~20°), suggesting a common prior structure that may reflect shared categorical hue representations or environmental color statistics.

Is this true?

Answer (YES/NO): NO